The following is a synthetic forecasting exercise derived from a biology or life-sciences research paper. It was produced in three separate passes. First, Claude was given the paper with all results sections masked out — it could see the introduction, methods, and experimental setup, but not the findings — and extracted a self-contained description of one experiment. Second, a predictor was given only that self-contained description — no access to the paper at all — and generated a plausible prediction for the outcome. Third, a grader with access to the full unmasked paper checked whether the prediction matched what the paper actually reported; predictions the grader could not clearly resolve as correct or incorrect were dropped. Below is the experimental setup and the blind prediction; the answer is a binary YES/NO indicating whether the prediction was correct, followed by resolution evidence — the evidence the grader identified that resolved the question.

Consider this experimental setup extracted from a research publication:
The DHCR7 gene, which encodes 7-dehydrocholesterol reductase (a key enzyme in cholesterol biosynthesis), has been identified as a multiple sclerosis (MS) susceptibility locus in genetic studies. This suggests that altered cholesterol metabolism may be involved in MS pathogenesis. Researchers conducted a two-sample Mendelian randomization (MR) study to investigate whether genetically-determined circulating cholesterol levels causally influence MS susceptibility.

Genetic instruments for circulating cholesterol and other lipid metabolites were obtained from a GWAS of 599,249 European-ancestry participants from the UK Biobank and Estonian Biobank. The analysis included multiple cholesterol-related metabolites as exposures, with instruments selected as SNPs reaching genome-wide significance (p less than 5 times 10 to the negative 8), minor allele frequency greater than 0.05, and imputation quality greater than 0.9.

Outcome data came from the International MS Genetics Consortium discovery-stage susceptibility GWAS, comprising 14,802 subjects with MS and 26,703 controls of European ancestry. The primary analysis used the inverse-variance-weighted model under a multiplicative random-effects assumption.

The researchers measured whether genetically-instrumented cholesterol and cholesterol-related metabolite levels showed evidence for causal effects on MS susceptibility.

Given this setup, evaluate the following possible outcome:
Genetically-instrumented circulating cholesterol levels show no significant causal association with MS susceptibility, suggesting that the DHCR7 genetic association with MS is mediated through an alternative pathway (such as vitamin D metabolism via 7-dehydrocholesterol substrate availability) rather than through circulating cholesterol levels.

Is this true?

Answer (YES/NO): YES